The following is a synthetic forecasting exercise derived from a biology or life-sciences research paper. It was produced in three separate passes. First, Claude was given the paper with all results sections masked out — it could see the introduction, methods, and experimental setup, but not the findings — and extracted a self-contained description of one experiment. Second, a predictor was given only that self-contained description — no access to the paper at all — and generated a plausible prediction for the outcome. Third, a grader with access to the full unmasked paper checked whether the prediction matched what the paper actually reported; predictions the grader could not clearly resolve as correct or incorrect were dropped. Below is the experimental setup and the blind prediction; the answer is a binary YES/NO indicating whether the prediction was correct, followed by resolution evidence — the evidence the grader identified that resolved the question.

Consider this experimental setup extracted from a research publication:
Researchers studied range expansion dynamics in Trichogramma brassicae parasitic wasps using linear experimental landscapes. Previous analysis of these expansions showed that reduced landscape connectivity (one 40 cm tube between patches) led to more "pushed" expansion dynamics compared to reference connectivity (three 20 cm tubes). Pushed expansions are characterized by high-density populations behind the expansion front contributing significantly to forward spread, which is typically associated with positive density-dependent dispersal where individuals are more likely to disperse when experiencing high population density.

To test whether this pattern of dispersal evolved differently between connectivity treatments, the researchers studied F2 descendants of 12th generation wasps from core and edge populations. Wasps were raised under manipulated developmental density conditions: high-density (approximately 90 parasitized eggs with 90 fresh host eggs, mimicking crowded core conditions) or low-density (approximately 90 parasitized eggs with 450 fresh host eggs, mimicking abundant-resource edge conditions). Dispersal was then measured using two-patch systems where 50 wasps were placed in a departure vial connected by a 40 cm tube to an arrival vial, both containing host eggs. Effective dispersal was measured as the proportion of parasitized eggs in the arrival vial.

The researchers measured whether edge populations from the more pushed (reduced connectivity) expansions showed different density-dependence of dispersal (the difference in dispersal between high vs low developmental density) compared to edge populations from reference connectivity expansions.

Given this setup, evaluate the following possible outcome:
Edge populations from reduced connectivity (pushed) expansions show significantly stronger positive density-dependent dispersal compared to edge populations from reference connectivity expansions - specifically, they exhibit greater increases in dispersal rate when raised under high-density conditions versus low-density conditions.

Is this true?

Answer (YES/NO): NO